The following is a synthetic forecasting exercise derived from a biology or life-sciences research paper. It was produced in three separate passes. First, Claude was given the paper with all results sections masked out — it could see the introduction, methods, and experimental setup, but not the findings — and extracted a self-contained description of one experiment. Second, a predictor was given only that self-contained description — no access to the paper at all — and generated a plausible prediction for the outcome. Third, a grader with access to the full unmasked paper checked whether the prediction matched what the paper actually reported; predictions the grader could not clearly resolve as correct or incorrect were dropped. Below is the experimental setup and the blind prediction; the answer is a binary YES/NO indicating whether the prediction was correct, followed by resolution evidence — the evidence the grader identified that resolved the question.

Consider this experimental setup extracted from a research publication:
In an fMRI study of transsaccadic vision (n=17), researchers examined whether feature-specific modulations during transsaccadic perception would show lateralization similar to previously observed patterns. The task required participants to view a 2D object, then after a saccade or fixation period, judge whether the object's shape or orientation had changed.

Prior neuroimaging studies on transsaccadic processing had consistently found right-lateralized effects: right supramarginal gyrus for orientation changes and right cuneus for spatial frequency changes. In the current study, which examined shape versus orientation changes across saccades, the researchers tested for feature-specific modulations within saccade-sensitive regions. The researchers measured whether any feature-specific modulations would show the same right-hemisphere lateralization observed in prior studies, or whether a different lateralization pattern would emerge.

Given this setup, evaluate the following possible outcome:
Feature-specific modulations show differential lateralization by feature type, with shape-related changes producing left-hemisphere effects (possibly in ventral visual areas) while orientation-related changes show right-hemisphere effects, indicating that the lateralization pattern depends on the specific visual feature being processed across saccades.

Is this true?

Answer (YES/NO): NO